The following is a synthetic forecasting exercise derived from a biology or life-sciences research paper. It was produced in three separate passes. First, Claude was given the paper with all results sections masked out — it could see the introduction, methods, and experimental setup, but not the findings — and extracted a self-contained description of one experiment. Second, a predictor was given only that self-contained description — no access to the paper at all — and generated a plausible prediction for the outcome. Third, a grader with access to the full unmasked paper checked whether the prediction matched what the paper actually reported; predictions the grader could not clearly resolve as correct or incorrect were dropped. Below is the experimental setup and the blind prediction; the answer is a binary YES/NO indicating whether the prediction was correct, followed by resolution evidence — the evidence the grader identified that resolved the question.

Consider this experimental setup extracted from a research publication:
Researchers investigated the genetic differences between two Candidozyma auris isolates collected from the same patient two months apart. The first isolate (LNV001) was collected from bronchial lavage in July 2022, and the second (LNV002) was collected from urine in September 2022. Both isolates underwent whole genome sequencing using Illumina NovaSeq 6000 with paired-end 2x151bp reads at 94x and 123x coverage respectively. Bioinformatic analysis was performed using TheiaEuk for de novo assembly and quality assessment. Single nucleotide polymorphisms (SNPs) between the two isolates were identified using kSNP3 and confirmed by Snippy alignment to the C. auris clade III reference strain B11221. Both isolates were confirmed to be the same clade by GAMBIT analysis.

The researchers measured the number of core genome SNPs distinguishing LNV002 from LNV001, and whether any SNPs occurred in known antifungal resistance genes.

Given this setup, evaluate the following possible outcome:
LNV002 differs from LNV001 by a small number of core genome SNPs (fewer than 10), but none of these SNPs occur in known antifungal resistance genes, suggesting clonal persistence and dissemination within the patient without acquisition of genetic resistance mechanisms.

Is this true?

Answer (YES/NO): NO